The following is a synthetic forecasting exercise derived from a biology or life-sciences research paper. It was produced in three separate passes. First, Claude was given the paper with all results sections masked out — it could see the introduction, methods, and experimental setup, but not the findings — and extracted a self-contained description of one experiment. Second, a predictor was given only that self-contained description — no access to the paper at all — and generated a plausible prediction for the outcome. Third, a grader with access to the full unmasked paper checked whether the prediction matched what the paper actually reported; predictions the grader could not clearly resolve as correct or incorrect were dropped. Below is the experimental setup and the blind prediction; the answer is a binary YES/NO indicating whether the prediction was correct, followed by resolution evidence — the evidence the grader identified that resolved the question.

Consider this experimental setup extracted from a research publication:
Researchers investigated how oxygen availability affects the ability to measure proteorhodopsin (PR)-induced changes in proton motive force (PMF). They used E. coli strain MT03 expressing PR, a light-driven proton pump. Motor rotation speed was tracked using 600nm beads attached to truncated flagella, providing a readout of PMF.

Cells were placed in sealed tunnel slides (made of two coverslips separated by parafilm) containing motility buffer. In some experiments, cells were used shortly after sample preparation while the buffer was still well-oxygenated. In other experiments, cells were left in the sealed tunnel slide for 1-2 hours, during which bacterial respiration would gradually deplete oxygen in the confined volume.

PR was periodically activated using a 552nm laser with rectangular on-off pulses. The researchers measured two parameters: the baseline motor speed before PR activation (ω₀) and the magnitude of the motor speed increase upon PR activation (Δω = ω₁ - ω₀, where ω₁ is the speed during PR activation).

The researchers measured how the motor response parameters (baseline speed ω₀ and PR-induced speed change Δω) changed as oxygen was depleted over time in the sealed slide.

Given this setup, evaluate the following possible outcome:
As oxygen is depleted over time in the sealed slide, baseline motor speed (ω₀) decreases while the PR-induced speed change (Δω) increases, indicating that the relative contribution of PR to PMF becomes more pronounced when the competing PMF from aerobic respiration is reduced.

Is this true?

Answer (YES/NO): YES